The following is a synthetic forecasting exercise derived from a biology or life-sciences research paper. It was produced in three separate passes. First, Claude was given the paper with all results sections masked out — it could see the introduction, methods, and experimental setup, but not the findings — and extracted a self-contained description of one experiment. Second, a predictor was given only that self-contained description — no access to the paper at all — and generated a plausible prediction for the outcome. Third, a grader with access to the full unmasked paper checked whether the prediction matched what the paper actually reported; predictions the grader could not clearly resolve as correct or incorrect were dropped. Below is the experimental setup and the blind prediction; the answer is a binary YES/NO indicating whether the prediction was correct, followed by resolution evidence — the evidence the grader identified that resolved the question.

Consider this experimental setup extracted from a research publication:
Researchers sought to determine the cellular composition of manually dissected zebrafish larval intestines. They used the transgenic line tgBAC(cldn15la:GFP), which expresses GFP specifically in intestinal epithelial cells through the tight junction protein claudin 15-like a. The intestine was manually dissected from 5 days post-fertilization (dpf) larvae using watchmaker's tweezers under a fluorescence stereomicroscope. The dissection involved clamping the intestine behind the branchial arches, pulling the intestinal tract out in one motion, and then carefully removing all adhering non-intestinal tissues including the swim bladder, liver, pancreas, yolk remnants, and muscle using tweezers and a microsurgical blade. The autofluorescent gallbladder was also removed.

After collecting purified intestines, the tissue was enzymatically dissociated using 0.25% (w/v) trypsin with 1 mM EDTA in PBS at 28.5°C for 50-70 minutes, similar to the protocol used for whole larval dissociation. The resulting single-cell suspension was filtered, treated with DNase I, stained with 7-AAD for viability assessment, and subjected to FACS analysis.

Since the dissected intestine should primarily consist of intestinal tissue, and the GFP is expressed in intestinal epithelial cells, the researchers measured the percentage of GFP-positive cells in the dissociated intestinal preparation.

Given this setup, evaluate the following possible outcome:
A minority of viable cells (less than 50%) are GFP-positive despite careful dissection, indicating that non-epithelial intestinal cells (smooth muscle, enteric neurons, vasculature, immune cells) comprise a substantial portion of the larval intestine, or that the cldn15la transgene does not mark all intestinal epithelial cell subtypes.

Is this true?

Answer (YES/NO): YES